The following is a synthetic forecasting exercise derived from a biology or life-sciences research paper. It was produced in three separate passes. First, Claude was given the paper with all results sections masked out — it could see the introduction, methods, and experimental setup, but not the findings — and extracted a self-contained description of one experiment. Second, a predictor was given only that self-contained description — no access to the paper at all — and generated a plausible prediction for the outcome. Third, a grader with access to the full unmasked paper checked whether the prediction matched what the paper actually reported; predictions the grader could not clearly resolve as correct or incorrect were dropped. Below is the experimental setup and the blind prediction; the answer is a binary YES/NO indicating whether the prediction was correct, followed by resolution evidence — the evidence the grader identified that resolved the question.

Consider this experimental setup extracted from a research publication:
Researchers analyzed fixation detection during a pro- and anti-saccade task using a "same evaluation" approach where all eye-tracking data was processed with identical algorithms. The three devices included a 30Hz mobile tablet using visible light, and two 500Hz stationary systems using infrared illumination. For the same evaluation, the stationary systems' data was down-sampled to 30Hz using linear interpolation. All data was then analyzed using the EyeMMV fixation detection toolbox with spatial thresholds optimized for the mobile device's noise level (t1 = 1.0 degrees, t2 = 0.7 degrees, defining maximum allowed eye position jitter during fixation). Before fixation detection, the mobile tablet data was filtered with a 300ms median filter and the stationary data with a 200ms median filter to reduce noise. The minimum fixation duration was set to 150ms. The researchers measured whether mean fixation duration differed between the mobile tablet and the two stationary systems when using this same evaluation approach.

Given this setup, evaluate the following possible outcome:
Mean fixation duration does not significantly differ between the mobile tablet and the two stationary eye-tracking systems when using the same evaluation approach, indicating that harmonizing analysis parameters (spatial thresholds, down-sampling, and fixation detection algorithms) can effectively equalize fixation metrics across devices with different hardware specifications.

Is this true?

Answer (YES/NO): NO